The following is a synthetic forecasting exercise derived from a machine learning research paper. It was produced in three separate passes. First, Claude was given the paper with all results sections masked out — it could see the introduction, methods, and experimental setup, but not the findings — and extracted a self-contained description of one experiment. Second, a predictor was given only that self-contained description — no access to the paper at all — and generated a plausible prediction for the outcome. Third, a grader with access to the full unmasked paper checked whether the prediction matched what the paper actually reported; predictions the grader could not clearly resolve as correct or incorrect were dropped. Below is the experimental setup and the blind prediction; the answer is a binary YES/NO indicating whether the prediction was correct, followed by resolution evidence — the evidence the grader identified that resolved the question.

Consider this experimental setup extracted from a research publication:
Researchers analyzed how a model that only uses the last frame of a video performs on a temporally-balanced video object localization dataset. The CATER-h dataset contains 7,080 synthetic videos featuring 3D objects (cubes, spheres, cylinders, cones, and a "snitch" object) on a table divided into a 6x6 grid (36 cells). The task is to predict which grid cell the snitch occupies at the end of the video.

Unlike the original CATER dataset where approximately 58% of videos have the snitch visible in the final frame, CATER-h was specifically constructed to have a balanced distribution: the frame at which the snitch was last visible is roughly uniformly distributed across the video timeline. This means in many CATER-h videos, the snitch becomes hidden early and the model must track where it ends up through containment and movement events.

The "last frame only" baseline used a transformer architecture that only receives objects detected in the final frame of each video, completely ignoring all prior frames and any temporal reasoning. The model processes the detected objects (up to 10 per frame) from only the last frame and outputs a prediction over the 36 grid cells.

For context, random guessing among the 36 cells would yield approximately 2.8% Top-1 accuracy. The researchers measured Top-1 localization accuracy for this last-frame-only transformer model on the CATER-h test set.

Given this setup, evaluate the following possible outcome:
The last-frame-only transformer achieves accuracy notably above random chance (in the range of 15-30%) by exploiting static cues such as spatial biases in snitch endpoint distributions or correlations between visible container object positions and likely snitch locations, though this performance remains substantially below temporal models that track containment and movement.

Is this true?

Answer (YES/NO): NO